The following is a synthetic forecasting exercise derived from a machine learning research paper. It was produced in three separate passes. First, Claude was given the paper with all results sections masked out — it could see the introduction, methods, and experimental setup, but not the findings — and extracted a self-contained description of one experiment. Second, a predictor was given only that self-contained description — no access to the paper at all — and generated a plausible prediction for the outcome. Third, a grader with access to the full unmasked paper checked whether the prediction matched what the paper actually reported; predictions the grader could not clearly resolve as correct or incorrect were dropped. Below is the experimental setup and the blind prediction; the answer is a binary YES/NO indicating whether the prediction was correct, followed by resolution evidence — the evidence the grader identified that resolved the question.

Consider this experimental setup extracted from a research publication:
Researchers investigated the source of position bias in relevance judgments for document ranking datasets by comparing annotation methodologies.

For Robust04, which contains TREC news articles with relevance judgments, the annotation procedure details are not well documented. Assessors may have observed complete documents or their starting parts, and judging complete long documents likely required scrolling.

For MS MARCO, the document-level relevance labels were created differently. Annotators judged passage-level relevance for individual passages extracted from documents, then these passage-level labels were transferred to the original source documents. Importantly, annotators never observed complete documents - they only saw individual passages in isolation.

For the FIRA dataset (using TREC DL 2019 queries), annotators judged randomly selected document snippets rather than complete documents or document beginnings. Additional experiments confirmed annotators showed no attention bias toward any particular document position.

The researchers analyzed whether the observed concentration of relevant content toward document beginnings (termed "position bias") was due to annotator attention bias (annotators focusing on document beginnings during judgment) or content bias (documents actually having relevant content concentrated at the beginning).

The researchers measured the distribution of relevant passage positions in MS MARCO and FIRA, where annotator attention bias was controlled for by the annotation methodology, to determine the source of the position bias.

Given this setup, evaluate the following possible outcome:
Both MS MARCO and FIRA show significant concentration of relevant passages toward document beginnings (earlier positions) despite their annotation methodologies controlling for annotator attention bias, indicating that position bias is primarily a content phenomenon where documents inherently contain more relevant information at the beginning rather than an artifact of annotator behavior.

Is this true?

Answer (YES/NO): YES